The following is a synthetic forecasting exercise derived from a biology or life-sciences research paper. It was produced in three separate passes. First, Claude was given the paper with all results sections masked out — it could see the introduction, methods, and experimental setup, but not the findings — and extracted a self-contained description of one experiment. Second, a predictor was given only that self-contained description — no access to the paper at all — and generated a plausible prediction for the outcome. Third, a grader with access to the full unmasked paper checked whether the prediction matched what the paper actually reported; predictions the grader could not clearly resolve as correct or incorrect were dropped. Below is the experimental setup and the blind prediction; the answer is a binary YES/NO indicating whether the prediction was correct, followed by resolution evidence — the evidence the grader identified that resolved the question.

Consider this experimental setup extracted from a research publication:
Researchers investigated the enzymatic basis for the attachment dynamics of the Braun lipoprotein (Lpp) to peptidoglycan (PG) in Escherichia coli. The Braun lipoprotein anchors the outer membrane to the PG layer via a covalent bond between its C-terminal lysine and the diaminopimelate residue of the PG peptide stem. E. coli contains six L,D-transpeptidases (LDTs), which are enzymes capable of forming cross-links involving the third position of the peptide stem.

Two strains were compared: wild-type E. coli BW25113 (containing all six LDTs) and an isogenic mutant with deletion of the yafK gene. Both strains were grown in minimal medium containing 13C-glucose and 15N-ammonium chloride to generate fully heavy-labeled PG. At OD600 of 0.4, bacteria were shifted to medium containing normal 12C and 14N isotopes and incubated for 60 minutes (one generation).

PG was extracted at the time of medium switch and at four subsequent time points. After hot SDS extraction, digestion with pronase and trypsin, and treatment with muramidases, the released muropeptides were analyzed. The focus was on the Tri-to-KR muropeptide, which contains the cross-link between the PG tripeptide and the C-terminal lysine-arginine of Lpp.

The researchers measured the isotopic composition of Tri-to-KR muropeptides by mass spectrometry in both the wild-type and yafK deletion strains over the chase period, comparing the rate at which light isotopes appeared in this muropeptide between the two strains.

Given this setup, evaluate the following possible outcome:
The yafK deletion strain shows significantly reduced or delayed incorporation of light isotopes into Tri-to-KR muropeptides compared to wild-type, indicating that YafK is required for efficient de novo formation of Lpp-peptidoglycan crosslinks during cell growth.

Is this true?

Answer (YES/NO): NO